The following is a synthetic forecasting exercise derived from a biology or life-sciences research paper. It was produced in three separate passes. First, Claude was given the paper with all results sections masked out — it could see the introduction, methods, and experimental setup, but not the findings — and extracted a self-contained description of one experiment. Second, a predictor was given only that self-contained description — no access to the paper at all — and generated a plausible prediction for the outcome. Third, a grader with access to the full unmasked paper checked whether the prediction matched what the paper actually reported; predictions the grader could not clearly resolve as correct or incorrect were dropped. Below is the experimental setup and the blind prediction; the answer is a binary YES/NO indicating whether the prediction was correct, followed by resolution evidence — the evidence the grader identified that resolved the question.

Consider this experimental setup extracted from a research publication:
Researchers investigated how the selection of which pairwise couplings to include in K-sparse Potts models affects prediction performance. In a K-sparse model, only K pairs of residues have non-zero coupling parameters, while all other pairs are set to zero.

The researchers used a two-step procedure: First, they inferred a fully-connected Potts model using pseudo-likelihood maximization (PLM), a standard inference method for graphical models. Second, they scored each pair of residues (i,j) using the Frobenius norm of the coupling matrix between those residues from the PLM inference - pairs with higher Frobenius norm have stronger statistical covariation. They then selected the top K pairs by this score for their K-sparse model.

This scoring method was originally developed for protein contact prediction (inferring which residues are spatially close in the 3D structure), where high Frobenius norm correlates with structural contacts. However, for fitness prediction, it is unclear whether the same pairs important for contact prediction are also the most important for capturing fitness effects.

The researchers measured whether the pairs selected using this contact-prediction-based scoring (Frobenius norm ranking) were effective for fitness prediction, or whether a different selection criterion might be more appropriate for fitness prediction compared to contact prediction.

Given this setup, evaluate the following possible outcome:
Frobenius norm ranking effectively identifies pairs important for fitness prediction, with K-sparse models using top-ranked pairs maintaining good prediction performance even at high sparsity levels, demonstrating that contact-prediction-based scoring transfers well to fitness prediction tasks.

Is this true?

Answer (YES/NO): NO